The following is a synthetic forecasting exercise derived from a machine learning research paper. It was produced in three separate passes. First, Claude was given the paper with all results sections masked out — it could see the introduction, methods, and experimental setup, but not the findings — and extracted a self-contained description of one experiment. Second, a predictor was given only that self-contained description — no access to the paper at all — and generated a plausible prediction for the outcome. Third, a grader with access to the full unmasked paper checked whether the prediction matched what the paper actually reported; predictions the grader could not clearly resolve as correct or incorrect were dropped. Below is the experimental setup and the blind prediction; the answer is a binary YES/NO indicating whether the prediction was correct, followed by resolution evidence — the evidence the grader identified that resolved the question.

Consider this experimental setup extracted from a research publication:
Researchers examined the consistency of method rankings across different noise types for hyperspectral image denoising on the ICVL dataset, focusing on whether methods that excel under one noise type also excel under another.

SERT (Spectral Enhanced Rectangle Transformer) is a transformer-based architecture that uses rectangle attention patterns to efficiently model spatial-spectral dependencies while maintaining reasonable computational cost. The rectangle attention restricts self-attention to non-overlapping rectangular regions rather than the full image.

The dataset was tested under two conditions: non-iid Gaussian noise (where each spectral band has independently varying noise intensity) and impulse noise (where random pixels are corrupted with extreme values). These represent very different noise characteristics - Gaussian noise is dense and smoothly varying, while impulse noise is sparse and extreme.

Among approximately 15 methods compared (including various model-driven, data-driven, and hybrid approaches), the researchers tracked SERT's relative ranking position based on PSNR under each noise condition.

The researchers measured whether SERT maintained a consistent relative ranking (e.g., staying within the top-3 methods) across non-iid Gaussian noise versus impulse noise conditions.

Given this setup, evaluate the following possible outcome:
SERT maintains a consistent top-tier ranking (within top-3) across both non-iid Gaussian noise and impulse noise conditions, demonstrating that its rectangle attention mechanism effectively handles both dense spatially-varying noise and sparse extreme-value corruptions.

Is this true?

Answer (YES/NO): NO